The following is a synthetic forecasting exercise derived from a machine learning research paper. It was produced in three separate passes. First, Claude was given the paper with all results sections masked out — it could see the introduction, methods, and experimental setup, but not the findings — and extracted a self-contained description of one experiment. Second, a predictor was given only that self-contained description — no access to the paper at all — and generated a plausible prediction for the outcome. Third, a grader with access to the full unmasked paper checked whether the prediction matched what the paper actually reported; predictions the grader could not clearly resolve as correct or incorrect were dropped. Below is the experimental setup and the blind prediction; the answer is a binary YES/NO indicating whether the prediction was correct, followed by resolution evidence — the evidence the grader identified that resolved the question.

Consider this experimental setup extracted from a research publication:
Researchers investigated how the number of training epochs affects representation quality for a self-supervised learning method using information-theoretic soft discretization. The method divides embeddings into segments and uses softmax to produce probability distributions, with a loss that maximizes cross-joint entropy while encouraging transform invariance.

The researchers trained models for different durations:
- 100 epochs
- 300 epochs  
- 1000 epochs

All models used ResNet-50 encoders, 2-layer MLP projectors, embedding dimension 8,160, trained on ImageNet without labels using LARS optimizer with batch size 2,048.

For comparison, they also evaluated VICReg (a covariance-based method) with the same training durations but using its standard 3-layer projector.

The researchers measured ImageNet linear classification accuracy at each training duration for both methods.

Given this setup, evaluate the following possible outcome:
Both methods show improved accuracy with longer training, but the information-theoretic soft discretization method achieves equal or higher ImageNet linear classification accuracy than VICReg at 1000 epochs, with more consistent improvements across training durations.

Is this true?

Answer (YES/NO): YES